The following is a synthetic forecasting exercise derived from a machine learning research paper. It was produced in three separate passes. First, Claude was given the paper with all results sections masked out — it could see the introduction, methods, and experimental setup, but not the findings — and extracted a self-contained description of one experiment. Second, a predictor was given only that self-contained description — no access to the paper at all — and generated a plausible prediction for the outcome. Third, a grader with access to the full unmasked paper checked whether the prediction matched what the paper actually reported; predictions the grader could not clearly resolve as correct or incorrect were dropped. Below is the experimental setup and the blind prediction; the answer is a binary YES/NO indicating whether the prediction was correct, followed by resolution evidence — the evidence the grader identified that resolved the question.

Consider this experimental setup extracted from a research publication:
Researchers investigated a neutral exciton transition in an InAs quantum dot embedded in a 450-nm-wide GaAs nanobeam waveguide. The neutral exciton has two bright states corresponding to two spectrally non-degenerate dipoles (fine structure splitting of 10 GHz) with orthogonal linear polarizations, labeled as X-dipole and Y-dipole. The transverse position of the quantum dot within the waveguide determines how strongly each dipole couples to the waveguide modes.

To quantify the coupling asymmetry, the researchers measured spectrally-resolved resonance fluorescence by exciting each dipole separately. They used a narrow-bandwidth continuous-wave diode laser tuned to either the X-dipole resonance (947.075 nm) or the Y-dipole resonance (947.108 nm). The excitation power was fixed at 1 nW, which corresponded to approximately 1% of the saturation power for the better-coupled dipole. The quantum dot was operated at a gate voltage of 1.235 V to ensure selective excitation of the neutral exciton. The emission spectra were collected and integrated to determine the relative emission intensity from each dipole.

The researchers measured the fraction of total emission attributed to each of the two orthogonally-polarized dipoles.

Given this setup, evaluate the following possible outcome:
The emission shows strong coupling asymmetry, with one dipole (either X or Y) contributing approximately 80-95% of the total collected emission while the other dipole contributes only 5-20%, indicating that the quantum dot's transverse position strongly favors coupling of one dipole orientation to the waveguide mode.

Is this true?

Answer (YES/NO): YES